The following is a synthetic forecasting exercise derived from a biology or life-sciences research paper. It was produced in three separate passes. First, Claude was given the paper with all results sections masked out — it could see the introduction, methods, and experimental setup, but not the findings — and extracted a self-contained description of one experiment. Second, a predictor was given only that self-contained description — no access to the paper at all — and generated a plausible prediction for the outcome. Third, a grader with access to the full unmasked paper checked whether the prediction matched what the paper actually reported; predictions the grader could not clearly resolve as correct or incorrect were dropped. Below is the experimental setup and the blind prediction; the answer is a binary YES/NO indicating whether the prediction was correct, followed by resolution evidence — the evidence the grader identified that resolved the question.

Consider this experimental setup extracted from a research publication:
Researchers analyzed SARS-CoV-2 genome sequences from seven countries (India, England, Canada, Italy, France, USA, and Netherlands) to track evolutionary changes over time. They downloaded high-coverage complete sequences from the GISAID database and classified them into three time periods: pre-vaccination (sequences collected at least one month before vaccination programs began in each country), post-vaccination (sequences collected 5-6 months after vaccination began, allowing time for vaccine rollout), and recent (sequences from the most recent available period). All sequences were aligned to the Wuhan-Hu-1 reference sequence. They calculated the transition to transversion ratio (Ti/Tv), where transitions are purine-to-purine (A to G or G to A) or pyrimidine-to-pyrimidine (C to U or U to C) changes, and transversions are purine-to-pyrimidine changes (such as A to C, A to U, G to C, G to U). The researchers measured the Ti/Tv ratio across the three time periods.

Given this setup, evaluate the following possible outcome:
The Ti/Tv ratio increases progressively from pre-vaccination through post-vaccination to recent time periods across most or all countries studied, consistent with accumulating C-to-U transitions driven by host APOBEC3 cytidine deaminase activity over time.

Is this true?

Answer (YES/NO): NO